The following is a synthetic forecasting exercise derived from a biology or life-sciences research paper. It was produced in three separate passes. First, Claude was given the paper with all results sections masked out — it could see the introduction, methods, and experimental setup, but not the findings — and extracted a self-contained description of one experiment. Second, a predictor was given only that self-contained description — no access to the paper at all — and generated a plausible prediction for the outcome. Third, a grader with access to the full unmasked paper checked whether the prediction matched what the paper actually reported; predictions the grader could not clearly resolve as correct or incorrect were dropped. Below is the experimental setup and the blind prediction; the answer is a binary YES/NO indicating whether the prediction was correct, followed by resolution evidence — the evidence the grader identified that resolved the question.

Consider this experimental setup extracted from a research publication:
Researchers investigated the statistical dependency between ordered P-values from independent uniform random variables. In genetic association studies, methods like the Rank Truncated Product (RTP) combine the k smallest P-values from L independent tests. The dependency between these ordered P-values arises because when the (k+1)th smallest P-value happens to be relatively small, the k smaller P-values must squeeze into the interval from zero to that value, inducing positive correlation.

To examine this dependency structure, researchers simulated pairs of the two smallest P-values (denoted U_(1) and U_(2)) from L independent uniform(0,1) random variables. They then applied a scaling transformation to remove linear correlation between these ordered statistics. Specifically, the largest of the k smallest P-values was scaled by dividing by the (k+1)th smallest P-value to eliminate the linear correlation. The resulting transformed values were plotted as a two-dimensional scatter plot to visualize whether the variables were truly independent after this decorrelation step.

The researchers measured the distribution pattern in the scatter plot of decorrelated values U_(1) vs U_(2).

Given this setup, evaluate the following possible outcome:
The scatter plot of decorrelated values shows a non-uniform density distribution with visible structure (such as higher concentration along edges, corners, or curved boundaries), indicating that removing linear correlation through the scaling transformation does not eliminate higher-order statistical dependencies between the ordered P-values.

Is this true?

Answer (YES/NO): YES